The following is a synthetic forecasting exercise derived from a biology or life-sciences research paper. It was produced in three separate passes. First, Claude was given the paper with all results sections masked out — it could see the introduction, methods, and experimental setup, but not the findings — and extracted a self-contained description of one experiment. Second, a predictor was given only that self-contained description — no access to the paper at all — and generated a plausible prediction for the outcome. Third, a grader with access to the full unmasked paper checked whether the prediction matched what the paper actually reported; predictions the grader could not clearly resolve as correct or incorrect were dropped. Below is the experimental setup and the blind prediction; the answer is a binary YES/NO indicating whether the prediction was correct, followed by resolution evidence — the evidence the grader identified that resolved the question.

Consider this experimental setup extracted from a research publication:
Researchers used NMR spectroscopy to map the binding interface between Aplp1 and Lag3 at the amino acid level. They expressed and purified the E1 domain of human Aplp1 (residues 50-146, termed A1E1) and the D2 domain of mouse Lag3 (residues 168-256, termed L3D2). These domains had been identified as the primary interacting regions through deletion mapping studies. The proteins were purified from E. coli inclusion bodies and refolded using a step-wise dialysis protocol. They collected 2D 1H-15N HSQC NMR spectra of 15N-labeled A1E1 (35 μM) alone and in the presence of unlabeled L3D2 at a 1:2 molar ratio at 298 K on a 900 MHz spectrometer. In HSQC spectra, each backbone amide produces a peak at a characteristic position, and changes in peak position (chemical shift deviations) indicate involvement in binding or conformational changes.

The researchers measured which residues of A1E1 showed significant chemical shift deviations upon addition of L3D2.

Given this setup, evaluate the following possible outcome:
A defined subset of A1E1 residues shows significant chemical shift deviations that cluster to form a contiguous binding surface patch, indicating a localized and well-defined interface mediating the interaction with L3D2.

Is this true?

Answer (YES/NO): YES